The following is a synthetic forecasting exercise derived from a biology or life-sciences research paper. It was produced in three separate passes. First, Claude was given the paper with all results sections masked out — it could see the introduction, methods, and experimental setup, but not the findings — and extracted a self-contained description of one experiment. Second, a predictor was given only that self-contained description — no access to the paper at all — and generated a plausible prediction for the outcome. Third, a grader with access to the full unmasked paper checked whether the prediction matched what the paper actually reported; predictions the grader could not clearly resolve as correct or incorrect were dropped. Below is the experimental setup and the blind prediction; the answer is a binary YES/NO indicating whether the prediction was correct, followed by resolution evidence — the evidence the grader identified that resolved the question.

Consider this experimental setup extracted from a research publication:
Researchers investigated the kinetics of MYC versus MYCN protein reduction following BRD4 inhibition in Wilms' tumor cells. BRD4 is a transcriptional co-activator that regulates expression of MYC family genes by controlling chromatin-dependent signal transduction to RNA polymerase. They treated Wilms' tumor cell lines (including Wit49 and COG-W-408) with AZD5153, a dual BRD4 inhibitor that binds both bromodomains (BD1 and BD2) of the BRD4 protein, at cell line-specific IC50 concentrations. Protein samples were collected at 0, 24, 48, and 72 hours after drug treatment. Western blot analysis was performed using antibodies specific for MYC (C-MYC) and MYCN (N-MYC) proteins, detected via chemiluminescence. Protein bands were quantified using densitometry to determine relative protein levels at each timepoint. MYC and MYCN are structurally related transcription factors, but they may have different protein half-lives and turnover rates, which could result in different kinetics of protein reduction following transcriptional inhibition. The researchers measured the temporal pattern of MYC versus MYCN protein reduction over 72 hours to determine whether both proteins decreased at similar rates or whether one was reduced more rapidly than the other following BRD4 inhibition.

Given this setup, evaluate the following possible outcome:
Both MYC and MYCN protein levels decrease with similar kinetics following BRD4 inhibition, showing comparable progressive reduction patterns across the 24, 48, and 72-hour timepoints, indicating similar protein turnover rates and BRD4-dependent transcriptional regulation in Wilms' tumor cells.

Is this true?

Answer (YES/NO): NO